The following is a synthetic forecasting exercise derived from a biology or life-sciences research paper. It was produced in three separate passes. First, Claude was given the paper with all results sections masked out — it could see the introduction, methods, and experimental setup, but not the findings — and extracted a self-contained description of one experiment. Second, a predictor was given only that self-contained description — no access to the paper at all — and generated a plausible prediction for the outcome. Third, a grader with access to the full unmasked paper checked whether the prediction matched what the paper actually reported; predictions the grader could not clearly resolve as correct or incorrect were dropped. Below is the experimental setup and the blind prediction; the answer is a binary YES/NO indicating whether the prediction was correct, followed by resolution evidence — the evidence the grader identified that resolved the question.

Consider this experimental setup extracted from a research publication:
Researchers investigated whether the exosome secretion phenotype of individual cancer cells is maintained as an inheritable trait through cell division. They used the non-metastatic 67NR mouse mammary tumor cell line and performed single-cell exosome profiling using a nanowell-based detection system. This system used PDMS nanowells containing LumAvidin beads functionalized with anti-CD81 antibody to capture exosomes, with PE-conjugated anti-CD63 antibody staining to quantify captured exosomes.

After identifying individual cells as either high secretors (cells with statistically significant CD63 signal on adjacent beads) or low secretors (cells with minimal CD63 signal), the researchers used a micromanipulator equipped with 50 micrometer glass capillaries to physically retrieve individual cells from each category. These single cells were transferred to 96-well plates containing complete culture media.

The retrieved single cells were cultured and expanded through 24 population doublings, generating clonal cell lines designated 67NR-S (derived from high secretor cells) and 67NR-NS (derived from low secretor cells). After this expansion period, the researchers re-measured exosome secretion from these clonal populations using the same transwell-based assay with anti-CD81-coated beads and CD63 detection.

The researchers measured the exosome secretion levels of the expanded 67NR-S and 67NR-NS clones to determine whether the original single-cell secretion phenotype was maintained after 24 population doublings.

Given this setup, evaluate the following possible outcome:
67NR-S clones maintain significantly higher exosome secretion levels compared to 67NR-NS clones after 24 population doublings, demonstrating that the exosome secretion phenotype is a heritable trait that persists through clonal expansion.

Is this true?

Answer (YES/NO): YES